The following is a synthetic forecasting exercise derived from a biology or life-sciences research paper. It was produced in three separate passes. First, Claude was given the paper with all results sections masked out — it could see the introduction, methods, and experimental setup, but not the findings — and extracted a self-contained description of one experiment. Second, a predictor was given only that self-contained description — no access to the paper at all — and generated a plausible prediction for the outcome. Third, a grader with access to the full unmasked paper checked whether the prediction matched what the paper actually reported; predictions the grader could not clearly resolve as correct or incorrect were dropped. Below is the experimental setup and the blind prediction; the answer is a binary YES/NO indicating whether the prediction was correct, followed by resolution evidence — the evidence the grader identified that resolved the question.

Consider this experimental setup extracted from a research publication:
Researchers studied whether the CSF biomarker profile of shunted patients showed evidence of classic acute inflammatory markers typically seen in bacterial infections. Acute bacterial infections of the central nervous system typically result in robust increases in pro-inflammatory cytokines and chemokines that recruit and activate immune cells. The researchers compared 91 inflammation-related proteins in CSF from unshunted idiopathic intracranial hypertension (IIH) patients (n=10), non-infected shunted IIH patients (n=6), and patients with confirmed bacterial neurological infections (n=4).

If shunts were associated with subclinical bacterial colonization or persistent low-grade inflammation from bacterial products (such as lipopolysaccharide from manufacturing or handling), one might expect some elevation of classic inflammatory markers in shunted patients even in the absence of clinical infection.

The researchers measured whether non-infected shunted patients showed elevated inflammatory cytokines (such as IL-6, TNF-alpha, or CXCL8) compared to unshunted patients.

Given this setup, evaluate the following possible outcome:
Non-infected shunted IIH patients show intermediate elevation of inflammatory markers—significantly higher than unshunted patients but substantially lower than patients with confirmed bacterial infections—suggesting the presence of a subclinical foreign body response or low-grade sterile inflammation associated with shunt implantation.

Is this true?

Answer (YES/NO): NO